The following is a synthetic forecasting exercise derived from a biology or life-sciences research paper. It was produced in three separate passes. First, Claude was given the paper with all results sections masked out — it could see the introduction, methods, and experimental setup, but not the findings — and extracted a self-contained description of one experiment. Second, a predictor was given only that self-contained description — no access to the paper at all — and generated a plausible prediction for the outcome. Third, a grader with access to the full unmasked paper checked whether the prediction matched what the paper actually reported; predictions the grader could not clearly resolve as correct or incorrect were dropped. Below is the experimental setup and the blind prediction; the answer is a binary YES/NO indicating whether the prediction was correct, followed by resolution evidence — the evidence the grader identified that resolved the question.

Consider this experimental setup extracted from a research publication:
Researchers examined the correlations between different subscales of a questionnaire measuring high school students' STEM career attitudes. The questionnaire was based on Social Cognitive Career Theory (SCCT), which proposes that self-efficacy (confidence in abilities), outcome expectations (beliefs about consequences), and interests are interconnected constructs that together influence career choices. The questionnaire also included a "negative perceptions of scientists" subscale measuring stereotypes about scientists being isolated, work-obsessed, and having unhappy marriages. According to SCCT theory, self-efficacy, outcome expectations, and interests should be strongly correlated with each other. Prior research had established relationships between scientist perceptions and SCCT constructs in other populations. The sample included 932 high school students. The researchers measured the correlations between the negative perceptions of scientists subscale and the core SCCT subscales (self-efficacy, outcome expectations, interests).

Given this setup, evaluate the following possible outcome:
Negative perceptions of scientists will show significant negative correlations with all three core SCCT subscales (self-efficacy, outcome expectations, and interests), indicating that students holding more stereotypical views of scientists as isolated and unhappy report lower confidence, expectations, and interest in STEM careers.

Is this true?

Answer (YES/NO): YES